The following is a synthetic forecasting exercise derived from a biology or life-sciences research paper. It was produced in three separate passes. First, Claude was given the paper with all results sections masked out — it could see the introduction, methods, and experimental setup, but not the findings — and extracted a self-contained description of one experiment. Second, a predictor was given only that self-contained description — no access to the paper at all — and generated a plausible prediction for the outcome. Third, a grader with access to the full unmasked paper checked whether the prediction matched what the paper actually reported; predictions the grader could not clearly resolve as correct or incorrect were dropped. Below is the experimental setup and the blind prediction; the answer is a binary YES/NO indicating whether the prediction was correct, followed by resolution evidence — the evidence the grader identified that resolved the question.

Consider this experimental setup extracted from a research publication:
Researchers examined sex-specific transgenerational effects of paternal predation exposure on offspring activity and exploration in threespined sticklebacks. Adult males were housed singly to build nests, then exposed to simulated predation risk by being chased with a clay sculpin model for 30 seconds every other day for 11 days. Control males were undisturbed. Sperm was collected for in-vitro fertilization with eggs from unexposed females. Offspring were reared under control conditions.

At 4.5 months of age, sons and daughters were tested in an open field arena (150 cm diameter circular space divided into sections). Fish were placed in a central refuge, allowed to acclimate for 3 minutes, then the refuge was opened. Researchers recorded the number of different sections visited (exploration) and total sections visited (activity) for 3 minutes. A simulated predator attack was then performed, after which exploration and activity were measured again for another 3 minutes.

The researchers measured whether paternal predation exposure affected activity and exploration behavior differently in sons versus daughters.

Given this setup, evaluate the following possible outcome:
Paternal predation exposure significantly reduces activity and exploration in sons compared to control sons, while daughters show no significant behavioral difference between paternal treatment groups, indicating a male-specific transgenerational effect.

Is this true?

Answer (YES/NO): NO